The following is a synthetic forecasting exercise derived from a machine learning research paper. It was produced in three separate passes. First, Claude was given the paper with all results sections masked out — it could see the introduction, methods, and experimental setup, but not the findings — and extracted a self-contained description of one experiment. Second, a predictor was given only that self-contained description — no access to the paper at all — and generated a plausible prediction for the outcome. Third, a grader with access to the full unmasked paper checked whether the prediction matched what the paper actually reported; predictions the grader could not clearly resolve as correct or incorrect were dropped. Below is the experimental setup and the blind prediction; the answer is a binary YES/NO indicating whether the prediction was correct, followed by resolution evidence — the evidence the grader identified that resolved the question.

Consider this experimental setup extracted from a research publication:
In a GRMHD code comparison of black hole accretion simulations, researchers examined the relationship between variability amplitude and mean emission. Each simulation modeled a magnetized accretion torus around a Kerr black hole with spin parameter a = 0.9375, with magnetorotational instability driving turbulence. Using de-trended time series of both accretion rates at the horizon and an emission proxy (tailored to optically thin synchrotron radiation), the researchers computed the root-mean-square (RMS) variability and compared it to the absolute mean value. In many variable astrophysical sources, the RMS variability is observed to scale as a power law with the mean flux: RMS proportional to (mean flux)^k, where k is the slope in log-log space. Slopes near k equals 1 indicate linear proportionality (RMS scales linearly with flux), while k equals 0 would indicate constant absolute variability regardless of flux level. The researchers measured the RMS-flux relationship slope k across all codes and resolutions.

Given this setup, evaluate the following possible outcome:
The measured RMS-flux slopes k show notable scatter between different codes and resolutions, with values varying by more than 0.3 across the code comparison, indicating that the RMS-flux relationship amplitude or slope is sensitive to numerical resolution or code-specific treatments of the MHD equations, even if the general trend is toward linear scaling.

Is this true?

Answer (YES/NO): NO